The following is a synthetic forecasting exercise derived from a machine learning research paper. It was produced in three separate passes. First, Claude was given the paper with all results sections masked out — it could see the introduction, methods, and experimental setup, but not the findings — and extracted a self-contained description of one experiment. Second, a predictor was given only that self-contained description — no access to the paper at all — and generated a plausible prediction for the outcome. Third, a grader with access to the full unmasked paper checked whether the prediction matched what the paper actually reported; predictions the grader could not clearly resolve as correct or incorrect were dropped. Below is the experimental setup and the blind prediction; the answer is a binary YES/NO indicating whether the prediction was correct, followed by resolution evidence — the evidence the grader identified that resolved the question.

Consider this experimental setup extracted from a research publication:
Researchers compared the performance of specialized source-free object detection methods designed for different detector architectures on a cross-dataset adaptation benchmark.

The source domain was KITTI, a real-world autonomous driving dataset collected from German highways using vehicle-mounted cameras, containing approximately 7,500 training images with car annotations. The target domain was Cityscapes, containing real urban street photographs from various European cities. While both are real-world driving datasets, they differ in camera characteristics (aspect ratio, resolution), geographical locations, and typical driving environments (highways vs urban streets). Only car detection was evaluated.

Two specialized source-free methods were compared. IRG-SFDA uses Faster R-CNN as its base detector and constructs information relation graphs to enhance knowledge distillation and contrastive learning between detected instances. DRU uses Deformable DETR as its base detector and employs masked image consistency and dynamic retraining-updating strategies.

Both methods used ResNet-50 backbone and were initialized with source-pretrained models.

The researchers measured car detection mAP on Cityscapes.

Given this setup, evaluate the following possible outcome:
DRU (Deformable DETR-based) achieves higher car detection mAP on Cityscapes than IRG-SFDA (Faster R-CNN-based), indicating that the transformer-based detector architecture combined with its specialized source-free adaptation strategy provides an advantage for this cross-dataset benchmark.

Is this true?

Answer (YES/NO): NO